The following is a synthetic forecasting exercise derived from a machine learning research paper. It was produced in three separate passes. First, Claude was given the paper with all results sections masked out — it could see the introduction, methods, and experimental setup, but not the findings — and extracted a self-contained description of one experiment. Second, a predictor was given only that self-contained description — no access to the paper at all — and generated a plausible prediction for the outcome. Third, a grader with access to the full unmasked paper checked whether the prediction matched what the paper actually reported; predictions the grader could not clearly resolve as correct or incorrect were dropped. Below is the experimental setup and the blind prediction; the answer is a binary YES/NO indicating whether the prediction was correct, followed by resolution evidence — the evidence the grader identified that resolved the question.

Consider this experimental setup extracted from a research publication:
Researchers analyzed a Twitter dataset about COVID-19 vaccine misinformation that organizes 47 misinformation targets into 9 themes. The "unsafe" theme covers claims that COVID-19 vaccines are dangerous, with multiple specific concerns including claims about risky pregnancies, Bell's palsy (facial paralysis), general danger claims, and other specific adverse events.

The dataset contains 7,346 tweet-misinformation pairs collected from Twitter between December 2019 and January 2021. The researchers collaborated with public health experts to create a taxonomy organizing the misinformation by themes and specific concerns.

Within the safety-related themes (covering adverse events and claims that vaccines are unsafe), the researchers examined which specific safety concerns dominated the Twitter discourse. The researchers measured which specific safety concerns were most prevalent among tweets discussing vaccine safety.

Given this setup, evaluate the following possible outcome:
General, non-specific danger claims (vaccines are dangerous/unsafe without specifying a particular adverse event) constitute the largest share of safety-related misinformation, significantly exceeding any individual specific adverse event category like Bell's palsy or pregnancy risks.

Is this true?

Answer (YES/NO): NO